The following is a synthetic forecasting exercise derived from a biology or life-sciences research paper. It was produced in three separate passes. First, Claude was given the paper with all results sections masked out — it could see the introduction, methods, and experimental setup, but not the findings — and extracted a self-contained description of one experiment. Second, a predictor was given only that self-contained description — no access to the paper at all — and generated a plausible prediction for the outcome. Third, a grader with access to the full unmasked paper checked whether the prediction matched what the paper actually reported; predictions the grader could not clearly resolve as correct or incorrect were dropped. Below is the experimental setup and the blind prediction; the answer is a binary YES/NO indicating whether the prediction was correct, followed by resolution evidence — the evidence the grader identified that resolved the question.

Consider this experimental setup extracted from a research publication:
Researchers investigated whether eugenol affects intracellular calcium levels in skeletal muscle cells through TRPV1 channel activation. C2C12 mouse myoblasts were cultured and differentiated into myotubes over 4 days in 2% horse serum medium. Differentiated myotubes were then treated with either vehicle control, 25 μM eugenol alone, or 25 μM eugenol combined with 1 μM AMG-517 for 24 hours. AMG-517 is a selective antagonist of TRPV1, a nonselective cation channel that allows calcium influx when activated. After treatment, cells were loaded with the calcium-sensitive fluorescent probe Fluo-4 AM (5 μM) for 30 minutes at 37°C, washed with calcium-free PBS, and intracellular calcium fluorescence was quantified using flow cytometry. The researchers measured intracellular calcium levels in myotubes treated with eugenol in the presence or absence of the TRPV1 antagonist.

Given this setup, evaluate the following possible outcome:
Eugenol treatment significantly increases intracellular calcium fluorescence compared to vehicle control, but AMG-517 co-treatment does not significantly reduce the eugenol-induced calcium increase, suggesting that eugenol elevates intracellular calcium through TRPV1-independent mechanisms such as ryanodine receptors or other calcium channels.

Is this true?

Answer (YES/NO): NO